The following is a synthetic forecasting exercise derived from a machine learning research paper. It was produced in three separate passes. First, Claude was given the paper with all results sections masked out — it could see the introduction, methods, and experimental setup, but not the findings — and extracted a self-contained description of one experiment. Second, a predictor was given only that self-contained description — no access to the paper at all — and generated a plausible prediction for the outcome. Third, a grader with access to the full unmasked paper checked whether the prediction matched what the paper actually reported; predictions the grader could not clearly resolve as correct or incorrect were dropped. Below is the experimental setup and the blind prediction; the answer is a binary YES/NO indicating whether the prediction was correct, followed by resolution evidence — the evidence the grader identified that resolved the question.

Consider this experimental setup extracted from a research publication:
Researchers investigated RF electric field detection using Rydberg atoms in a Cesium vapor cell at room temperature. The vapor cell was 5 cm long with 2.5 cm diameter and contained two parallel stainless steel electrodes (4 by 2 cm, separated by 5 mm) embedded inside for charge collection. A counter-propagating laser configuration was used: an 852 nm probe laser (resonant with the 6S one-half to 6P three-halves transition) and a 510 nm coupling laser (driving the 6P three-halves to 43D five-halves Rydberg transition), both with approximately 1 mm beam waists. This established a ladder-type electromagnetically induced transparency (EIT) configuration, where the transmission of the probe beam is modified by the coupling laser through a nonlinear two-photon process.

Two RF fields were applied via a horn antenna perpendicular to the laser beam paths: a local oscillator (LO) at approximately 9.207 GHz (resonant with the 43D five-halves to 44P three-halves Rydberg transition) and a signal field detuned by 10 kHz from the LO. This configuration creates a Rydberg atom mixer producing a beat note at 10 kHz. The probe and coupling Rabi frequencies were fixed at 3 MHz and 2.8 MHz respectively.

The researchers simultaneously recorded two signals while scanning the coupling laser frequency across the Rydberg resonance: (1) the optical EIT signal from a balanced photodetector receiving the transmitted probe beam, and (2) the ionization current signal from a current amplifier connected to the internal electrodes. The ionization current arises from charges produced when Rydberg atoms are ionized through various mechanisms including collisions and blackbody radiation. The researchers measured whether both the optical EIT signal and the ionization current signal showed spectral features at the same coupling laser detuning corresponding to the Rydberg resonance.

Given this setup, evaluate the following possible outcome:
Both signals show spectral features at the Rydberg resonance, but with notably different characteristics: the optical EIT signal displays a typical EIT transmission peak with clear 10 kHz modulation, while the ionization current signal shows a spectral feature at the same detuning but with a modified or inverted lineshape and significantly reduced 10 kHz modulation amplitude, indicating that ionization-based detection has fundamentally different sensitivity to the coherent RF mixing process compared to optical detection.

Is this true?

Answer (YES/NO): NO